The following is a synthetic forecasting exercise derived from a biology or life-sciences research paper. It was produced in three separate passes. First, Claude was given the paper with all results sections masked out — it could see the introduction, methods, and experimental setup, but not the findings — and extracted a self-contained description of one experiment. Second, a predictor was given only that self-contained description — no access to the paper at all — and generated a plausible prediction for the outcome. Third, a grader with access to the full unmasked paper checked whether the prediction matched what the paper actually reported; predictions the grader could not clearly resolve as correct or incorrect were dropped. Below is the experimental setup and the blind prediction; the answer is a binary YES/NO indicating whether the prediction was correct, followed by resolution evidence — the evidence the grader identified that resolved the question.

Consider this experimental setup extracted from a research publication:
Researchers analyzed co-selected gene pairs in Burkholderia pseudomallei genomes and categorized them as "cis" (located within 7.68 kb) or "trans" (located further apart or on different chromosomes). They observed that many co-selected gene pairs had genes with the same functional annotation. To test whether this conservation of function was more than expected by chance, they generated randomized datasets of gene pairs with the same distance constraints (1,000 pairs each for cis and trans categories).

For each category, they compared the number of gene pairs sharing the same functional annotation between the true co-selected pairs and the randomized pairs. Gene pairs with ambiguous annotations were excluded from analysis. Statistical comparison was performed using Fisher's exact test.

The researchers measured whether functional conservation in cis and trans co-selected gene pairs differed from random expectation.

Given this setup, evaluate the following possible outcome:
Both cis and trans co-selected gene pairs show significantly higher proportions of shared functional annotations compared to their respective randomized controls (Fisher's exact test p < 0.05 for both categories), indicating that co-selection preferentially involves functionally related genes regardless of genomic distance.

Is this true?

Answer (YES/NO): NO